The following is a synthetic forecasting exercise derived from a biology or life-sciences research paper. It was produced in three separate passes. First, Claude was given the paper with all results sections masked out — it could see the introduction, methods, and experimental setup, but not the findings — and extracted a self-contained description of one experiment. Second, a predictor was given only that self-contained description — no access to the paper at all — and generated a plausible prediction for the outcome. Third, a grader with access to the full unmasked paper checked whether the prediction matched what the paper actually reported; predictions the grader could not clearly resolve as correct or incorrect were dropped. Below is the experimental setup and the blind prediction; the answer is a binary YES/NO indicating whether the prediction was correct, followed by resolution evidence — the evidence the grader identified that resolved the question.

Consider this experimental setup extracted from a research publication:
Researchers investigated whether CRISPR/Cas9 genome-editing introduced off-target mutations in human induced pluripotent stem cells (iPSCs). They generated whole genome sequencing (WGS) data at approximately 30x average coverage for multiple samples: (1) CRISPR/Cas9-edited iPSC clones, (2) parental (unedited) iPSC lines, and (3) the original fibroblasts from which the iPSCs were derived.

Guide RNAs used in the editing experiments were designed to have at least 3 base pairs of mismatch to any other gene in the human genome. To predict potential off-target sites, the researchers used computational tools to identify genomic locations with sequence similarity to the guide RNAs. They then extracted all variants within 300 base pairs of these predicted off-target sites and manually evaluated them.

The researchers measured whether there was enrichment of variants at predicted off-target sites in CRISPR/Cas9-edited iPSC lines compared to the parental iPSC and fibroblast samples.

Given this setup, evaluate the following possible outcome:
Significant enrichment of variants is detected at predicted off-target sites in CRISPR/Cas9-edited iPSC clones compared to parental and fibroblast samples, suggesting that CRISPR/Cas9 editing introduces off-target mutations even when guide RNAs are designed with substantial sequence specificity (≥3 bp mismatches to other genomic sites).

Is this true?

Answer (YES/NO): NO